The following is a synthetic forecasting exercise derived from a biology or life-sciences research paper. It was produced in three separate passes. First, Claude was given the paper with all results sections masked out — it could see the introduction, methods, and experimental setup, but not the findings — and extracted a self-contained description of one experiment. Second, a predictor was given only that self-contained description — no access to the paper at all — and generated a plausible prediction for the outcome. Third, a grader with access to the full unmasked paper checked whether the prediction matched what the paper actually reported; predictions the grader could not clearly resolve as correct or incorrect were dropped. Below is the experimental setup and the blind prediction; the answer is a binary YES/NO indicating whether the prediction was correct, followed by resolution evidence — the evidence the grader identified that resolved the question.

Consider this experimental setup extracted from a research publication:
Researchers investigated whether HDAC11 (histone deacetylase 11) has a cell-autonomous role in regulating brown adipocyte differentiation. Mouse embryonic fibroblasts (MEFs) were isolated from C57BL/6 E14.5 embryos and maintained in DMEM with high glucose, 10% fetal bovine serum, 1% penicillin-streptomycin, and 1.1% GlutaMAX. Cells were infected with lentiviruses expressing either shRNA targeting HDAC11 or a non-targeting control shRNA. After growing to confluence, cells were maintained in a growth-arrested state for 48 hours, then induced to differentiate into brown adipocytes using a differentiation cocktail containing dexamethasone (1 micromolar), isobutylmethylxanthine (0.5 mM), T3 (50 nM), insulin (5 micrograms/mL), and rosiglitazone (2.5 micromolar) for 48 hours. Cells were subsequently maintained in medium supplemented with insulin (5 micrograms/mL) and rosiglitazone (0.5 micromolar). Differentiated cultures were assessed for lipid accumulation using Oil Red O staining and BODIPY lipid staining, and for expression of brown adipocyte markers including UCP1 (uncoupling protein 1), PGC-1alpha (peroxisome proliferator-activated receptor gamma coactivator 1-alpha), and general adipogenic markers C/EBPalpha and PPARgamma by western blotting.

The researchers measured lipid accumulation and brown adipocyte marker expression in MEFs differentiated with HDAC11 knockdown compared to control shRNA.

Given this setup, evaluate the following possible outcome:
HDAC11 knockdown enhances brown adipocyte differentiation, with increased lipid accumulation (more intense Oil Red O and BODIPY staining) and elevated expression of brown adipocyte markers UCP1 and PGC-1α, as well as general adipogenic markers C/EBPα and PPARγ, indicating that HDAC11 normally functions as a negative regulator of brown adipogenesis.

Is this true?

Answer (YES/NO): NO